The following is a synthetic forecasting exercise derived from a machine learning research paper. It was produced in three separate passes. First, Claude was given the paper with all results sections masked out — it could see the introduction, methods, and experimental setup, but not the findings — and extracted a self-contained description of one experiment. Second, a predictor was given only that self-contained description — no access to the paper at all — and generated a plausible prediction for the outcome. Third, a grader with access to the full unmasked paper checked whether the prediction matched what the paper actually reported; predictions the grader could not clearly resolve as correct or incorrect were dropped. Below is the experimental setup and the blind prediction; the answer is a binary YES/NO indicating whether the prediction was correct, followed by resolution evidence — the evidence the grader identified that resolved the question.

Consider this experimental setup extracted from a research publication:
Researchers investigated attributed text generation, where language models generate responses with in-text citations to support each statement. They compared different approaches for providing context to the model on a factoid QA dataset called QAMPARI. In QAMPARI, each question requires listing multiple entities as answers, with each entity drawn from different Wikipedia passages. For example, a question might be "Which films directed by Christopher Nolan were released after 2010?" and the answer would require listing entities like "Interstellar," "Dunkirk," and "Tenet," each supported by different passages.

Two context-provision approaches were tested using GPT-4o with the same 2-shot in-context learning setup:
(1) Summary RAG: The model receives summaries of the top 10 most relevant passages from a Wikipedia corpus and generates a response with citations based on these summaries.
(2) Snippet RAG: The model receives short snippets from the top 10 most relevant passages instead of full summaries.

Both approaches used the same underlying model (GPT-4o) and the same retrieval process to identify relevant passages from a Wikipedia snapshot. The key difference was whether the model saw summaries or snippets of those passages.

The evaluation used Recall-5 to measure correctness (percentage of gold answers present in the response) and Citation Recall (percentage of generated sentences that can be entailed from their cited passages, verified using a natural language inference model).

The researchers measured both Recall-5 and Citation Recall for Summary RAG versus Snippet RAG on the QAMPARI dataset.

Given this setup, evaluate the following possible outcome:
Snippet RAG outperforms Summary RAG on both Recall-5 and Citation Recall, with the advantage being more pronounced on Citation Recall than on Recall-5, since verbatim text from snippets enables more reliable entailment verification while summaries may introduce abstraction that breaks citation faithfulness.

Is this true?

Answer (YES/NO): NO